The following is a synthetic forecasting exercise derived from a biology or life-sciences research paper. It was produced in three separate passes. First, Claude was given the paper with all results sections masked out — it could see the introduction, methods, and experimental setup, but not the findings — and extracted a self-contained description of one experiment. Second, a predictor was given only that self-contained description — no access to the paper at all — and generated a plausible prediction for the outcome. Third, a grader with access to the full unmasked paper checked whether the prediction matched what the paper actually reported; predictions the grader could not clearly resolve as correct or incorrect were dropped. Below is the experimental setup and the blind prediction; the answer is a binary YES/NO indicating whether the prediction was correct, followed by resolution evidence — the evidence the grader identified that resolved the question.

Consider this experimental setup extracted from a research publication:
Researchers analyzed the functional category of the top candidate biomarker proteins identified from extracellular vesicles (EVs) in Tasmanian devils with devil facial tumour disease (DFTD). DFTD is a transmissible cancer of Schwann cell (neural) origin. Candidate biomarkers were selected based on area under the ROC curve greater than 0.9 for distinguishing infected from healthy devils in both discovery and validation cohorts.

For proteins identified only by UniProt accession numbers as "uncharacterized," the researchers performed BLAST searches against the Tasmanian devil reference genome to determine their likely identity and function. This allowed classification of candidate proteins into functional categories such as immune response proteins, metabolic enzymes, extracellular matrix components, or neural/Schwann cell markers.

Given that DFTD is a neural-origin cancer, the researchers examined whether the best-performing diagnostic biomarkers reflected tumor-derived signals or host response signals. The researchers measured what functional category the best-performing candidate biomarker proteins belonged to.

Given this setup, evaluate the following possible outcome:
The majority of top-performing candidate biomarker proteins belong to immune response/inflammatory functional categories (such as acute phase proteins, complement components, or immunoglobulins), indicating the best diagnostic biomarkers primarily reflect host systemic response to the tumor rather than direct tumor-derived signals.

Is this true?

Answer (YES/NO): YES